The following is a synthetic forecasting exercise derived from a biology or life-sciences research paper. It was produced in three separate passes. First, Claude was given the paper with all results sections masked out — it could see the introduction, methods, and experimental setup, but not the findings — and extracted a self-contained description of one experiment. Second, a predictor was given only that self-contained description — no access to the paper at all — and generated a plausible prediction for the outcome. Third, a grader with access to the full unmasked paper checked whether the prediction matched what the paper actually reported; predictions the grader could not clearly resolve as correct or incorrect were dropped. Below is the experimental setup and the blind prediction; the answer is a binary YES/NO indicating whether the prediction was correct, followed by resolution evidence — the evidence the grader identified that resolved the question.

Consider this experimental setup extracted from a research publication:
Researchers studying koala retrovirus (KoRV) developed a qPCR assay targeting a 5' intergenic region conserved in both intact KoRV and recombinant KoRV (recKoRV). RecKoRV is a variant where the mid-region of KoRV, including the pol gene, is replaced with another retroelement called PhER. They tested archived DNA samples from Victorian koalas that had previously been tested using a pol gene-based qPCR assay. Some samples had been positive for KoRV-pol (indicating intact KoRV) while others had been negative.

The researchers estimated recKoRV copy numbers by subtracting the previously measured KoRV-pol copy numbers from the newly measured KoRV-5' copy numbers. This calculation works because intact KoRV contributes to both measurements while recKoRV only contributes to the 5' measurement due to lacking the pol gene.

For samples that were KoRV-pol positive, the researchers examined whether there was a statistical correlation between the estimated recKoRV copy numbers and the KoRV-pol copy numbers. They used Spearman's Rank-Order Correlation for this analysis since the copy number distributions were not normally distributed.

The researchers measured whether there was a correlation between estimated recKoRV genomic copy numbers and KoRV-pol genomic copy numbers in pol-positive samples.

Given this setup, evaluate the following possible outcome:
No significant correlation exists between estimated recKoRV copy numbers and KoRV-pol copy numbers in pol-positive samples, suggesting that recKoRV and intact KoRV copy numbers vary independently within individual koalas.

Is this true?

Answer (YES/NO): YES